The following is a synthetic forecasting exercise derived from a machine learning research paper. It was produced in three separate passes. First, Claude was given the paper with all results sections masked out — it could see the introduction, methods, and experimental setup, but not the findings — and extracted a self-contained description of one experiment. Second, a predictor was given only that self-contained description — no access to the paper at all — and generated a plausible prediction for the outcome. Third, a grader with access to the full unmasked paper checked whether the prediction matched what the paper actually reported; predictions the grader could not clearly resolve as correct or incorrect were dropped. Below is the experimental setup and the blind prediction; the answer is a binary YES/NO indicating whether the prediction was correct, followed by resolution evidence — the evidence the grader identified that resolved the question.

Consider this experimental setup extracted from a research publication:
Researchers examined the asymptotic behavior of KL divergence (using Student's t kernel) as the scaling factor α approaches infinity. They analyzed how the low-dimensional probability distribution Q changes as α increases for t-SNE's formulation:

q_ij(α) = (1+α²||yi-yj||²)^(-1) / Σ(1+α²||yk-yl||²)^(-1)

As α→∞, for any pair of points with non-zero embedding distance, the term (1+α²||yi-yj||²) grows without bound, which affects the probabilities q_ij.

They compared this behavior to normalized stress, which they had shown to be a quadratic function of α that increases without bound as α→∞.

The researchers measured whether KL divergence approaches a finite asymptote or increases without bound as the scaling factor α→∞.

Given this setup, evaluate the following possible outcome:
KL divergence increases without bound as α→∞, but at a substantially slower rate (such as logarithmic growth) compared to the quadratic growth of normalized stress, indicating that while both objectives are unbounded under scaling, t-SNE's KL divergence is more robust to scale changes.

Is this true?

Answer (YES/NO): NO